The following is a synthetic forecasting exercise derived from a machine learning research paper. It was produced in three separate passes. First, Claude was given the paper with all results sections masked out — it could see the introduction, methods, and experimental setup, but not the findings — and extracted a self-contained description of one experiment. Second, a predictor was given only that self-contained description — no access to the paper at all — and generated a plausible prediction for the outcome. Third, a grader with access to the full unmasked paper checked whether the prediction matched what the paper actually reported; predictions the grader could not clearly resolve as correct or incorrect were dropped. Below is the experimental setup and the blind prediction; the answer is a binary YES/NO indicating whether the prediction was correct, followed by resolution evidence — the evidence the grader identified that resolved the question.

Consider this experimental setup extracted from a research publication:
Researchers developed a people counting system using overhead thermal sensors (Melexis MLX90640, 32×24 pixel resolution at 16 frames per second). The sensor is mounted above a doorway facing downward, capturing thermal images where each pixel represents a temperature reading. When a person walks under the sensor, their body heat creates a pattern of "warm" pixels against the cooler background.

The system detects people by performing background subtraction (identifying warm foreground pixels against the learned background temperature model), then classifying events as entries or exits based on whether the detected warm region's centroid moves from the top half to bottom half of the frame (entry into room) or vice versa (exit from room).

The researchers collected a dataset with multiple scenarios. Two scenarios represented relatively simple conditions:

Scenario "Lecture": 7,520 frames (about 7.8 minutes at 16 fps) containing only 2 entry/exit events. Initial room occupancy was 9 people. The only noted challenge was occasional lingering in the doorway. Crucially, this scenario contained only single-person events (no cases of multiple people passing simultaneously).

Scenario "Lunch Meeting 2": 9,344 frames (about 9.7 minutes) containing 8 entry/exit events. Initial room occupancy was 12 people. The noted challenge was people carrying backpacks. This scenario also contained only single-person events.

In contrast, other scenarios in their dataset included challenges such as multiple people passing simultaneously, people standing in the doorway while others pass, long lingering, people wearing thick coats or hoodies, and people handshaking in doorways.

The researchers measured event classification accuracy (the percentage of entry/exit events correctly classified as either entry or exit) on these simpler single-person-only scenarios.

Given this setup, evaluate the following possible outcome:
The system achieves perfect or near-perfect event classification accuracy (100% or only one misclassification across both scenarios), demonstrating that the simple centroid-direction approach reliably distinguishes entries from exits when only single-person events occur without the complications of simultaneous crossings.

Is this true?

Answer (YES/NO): YES